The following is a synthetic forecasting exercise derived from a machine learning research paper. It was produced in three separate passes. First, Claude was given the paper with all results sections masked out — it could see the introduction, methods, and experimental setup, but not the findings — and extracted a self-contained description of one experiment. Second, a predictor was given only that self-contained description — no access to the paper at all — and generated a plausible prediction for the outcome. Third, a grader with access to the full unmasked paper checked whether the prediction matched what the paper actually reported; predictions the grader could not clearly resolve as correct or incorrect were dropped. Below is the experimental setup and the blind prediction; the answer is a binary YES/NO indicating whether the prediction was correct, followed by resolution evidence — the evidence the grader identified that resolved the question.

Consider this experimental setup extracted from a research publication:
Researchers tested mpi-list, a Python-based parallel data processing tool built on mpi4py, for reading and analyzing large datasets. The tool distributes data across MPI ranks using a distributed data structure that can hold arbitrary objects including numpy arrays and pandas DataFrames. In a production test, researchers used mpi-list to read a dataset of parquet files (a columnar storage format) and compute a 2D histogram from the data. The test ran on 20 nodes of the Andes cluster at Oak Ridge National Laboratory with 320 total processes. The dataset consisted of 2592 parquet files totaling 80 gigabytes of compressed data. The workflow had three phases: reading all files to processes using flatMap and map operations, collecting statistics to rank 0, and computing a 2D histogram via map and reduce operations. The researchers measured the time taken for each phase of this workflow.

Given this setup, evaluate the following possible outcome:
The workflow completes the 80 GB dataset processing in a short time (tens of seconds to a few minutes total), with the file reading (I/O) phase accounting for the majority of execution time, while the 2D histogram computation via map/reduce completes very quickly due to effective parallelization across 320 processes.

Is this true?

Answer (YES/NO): YES